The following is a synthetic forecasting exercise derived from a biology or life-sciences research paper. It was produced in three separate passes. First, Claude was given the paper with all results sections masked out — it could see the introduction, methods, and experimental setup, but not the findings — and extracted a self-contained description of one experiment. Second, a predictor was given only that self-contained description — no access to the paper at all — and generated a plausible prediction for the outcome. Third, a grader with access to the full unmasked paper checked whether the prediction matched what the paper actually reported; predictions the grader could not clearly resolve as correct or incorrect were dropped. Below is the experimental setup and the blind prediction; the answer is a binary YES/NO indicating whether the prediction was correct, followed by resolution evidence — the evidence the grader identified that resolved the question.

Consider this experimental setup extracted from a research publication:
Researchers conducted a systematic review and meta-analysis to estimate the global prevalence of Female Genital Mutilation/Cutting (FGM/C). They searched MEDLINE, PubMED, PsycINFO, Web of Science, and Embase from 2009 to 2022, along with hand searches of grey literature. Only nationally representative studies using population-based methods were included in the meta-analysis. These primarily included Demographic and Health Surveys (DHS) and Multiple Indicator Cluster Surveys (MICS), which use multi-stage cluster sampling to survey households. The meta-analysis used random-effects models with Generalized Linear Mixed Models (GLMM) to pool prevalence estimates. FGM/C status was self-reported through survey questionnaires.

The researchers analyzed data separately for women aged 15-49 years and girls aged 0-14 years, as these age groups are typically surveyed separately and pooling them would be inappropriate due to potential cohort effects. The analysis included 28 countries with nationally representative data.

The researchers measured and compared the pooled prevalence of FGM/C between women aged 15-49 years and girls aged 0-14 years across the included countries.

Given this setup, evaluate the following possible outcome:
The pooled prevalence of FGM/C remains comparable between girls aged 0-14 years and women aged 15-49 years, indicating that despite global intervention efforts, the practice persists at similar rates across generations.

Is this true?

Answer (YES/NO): NO